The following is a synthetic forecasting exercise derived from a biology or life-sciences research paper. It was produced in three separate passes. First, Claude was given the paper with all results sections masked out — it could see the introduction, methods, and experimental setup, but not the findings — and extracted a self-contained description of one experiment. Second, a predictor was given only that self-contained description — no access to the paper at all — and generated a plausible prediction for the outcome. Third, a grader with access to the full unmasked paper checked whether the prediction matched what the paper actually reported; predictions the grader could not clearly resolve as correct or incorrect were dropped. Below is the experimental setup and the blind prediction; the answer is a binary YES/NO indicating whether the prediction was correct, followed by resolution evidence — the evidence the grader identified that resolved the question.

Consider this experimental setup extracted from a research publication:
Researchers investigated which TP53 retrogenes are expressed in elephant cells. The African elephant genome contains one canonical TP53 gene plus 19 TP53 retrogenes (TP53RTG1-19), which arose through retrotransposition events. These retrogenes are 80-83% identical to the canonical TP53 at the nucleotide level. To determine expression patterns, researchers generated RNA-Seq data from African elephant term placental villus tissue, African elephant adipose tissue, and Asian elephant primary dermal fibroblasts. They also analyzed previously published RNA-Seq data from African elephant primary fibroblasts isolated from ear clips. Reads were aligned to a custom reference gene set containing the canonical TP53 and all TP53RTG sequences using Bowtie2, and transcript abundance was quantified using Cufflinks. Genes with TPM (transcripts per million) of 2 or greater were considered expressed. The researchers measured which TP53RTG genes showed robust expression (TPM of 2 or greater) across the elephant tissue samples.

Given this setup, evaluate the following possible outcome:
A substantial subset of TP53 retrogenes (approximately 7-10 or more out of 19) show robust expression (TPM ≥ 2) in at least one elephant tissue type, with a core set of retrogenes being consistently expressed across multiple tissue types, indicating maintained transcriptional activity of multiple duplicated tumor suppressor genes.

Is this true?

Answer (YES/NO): NO